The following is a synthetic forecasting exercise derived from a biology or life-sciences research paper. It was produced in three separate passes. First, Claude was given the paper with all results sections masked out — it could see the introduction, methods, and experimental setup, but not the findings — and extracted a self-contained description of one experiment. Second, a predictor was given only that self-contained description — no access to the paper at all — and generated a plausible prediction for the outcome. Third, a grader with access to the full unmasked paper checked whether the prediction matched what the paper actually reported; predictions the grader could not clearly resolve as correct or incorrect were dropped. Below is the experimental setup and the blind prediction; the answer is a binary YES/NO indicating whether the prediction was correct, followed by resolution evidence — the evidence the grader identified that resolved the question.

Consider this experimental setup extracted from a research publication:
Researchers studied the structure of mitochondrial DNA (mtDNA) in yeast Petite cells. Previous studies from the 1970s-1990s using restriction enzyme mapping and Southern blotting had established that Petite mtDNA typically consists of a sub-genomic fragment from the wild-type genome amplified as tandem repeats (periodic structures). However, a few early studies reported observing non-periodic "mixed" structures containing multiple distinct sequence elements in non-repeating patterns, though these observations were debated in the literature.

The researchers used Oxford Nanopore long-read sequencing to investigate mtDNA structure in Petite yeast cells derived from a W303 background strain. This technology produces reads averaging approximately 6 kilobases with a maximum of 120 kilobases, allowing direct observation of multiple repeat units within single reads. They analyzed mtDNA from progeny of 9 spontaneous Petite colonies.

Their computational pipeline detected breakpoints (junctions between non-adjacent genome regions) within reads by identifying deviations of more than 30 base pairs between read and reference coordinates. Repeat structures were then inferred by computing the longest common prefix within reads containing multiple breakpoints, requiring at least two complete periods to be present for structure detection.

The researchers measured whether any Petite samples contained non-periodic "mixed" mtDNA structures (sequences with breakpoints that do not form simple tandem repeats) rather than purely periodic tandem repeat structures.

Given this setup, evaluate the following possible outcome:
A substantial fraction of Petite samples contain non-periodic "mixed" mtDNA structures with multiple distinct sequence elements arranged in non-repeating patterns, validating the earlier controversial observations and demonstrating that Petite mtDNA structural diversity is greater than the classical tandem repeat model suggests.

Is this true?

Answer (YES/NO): NO